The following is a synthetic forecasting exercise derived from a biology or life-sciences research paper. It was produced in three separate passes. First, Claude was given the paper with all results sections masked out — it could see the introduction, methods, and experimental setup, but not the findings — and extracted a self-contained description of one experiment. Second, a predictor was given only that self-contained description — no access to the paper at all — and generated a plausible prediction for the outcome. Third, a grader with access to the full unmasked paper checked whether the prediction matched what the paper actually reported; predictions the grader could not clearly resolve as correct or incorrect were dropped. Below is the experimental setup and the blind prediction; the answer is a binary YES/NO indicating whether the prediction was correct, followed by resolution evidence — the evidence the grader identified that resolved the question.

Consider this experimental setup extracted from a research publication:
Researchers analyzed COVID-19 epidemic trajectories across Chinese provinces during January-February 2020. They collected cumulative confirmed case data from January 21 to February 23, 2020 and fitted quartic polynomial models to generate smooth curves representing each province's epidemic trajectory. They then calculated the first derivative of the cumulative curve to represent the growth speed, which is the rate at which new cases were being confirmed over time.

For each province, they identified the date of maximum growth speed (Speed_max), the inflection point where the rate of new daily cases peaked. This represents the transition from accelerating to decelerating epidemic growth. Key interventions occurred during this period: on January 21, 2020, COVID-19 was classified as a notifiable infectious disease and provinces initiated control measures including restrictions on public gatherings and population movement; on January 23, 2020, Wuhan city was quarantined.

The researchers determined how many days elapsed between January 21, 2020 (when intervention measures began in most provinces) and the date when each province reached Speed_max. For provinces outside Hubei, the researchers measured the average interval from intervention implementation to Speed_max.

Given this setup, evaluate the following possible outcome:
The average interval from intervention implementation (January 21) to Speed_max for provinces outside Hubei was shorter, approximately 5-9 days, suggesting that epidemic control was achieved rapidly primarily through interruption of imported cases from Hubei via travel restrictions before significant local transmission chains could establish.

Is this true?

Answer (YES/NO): NO